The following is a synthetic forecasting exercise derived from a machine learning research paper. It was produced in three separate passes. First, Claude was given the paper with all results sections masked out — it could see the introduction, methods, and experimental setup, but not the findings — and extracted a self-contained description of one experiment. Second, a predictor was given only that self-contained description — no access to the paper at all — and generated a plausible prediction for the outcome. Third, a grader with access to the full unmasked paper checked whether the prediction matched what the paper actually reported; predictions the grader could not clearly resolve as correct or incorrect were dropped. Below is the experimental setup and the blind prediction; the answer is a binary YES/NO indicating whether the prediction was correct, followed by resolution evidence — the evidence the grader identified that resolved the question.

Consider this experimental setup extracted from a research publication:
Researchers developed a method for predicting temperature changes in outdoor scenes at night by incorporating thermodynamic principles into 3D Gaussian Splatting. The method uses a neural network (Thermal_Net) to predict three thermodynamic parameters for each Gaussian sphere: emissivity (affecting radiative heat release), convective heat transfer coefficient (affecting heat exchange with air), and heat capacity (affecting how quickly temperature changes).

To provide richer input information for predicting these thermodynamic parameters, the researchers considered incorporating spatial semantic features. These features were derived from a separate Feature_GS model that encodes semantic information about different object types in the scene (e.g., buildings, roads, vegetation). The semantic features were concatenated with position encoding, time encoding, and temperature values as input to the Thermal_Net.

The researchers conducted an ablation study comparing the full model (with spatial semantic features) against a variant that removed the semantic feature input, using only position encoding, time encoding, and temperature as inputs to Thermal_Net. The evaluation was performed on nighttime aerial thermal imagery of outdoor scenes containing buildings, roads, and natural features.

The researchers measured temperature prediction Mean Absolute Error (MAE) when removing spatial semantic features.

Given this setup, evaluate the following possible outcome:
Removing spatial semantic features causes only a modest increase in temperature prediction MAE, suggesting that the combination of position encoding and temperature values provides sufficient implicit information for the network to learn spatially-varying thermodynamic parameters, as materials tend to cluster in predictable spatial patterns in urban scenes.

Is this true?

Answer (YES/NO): NO